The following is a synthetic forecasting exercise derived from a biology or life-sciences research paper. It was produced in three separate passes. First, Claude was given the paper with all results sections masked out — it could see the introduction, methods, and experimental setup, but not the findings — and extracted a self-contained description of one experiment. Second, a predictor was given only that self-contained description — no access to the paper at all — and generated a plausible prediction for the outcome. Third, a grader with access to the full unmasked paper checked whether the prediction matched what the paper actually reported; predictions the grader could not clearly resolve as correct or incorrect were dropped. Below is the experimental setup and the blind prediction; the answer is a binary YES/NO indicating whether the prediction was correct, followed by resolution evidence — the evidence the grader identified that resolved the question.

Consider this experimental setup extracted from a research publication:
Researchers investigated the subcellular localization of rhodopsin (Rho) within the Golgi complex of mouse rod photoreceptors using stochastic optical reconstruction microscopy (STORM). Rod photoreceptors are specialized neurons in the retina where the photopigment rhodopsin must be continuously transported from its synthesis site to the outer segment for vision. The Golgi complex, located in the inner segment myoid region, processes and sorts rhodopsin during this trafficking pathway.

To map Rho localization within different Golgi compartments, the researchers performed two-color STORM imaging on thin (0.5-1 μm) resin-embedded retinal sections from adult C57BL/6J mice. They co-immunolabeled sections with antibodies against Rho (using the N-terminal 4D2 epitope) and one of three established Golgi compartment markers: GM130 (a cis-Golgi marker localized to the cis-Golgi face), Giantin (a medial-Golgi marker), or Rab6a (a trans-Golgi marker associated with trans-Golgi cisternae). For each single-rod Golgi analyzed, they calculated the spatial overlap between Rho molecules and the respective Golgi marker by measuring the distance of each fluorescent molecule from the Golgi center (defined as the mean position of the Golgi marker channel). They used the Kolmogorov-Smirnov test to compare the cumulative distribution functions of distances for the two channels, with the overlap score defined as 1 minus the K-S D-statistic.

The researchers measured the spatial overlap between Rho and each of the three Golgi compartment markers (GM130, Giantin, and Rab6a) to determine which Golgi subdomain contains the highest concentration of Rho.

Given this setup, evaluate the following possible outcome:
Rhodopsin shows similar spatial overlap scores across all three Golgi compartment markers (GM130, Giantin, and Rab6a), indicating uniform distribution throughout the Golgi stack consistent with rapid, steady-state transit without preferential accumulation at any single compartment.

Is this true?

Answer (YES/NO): NO